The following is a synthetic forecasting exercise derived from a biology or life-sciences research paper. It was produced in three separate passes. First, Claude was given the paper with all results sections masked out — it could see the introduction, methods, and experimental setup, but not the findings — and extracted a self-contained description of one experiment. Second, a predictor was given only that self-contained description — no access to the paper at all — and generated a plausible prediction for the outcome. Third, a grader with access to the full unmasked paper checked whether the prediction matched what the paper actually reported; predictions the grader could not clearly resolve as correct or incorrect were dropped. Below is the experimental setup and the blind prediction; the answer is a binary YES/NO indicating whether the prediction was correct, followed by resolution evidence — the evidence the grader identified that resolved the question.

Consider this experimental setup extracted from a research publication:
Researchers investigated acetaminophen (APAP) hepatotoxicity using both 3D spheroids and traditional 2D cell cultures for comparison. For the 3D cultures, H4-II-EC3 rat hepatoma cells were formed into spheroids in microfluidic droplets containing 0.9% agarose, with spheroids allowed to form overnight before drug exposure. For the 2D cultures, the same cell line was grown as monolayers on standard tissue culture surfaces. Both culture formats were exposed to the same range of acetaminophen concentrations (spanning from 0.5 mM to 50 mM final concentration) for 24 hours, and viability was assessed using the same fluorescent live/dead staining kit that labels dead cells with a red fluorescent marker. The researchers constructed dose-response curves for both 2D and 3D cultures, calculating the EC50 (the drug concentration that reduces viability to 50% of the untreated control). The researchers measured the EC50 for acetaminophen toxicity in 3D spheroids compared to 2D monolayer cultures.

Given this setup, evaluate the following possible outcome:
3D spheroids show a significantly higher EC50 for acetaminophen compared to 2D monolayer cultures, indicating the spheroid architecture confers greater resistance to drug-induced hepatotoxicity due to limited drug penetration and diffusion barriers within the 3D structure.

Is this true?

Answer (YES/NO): NO